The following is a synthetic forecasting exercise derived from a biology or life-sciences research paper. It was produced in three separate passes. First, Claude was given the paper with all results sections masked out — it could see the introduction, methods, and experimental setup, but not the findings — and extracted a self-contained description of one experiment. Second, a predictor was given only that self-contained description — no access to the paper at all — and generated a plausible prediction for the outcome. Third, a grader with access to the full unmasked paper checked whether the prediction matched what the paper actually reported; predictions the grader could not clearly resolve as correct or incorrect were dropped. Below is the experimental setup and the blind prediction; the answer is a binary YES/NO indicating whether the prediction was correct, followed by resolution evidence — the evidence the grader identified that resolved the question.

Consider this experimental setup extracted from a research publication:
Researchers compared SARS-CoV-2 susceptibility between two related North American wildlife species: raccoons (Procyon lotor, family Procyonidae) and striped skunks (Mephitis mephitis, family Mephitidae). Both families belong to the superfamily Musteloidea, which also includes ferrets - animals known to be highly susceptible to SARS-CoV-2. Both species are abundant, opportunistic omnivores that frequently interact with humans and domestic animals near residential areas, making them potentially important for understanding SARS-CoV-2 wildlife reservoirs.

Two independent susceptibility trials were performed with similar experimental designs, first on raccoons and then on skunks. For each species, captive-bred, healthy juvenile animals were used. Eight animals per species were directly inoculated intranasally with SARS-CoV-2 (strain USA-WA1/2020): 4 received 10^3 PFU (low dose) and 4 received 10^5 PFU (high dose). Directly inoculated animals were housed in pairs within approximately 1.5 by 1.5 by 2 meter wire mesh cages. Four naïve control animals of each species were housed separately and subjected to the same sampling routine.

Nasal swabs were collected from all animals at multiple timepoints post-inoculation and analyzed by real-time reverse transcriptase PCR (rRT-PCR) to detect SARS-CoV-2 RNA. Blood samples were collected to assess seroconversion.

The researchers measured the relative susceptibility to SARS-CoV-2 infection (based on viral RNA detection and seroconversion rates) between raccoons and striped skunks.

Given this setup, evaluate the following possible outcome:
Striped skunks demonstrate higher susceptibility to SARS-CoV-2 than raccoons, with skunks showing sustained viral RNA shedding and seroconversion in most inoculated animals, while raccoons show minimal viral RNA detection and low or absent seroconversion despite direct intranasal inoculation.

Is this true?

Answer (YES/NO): NO